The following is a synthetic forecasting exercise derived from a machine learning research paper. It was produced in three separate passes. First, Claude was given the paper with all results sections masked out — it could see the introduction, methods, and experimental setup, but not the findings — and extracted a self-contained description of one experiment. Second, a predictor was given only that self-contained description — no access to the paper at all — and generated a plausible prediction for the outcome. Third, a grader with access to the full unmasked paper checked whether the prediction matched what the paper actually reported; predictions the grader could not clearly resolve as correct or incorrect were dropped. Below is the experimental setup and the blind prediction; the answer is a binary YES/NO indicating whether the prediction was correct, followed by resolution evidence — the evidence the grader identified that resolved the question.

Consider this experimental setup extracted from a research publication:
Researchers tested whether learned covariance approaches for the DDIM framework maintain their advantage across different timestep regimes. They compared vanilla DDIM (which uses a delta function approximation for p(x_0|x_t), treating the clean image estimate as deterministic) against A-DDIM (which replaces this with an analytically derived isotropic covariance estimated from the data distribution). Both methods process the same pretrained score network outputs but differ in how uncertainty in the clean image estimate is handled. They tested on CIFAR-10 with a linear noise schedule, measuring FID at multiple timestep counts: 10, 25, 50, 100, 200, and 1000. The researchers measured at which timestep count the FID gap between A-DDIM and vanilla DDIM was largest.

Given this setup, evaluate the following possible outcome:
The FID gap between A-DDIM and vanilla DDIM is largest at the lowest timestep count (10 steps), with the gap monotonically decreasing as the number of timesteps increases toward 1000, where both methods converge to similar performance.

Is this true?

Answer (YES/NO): YES